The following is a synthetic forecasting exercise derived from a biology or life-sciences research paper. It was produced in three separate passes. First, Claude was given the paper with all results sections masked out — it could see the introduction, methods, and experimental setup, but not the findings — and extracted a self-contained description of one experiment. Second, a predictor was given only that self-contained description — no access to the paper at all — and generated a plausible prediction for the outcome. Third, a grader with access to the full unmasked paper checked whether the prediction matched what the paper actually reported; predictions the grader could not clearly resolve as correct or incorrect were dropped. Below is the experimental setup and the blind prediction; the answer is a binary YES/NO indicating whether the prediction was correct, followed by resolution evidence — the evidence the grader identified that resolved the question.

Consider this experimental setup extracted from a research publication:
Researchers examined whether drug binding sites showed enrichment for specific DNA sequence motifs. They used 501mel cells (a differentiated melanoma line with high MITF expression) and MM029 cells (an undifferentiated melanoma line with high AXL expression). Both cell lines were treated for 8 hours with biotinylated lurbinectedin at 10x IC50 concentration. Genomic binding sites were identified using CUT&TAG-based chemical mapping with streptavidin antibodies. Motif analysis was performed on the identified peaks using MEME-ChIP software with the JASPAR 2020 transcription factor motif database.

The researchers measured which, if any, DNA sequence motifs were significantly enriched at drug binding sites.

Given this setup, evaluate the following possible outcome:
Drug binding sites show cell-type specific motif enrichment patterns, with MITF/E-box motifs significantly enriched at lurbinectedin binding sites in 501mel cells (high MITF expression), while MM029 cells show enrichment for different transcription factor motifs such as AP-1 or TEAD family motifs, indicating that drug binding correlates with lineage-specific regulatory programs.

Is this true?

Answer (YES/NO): NO